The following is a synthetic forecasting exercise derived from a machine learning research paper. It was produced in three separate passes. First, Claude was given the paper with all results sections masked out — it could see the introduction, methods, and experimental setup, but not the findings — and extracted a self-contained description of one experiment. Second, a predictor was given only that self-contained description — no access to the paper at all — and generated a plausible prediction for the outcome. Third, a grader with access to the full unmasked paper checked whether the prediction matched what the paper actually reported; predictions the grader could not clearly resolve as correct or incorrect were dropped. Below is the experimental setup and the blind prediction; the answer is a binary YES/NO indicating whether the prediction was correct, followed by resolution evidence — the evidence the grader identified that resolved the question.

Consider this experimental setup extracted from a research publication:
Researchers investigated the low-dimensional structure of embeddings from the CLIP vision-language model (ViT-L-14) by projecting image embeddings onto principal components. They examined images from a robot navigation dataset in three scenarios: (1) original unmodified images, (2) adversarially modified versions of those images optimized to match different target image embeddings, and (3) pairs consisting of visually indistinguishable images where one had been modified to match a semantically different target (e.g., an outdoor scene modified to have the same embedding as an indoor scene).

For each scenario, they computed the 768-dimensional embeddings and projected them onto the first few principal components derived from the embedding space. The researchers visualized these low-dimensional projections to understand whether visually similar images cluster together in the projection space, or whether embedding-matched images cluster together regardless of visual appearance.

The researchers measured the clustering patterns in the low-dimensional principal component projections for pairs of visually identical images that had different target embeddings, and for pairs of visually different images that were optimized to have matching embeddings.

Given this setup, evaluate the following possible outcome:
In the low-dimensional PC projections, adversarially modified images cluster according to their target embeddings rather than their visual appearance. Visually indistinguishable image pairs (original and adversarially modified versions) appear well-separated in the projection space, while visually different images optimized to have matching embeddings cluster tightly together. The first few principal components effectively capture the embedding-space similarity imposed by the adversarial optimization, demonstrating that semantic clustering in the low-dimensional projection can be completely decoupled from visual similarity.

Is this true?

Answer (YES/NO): YES